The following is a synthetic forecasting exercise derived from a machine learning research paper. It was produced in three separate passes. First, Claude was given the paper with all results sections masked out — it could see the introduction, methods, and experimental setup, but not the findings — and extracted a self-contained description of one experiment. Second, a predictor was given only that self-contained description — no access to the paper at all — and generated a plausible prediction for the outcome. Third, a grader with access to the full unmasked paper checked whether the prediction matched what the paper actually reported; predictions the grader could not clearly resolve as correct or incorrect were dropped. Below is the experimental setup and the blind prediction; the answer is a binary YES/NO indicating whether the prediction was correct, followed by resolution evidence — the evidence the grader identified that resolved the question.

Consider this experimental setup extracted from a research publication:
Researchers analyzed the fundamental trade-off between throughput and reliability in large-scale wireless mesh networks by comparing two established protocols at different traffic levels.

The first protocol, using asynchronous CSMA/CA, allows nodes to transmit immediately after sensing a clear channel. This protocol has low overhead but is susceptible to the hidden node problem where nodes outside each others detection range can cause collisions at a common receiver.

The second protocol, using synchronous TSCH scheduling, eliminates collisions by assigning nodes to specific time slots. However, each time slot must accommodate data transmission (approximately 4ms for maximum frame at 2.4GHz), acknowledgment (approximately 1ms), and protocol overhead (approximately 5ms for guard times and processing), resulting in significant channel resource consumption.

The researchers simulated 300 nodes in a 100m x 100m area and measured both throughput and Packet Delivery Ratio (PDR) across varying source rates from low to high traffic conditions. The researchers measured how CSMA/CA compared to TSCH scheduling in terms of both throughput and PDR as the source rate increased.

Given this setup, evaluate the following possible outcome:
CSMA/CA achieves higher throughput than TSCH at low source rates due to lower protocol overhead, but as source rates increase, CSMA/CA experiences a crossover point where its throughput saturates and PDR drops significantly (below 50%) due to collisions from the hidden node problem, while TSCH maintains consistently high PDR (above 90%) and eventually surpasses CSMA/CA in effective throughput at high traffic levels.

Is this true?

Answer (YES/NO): NO